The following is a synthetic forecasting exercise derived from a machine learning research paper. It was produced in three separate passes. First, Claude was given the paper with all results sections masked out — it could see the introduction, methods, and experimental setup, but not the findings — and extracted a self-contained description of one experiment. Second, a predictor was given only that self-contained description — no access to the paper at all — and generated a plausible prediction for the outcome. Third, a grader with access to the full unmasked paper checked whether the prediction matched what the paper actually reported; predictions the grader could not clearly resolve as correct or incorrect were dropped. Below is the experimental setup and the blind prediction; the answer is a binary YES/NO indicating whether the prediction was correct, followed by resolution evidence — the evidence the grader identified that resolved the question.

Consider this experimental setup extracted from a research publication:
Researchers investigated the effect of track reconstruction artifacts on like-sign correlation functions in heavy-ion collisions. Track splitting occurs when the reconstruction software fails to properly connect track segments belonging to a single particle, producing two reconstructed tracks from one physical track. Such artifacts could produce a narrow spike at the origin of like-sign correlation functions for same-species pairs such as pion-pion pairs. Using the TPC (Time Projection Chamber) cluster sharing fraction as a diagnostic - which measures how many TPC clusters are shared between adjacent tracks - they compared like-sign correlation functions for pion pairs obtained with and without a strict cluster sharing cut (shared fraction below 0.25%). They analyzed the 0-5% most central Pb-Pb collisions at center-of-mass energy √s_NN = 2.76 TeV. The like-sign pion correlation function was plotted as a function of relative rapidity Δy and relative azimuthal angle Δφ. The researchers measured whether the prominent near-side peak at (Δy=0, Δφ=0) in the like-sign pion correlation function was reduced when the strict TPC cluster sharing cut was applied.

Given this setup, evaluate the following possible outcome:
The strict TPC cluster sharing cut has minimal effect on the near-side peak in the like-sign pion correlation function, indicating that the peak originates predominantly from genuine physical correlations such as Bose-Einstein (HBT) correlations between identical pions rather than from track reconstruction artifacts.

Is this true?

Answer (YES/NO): YES